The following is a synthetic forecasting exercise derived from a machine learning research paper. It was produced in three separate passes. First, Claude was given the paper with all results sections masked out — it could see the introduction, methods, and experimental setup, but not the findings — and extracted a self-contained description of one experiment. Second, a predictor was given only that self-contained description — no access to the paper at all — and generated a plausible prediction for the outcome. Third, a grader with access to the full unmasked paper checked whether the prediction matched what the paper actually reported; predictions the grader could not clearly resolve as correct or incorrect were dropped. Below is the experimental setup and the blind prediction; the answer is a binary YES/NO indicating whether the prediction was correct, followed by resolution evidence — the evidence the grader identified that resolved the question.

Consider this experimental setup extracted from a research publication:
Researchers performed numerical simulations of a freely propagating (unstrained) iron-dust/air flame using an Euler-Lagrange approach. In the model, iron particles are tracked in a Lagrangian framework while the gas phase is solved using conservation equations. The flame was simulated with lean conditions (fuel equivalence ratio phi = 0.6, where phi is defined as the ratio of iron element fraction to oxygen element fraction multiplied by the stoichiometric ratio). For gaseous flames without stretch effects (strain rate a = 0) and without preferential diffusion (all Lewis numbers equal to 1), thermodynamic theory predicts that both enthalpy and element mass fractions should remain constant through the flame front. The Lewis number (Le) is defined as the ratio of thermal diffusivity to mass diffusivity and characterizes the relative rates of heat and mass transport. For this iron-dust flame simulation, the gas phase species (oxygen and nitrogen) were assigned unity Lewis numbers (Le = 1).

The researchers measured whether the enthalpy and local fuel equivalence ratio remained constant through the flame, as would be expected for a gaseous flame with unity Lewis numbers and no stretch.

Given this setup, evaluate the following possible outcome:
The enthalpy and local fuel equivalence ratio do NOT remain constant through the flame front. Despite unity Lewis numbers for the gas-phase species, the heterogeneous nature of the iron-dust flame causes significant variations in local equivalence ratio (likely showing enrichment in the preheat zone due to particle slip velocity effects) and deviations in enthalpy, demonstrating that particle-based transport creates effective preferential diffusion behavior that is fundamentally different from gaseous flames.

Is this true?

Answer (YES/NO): NO